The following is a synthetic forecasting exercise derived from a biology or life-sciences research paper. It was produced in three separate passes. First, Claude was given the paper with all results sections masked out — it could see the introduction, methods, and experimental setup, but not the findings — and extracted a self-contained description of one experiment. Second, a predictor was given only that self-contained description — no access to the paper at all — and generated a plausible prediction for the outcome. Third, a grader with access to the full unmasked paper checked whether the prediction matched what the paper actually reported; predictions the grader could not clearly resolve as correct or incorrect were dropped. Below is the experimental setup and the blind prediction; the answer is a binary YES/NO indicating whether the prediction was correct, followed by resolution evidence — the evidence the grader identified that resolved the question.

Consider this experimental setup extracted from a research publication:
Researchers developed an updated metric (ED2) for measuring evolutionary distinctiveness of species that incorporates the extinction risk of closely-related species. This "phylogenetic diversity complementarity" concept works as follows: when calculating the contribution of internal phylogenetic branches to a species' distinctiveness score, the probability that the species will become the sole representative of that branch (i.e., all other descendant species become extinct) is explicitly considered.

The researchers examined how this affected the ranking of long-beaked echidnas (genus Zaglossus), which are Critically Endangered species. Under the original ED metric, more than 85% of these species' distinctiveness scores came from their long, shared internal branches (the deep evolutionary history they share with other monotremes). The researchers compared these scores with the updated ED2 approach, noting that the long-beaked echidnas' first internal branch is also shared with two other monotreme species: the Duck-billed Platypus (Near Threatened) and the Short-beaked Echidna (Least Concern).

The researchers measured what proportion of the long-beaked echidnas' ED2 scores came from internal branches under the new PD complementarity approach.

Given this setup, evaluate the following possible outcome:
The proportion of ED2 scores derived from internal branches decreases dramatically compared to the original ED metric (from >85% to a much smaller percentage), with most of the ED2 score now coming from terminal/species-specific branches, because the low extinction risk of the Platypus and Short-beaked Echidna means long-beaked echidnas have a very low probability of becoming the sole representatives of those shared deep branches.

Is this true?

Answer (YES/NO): YES